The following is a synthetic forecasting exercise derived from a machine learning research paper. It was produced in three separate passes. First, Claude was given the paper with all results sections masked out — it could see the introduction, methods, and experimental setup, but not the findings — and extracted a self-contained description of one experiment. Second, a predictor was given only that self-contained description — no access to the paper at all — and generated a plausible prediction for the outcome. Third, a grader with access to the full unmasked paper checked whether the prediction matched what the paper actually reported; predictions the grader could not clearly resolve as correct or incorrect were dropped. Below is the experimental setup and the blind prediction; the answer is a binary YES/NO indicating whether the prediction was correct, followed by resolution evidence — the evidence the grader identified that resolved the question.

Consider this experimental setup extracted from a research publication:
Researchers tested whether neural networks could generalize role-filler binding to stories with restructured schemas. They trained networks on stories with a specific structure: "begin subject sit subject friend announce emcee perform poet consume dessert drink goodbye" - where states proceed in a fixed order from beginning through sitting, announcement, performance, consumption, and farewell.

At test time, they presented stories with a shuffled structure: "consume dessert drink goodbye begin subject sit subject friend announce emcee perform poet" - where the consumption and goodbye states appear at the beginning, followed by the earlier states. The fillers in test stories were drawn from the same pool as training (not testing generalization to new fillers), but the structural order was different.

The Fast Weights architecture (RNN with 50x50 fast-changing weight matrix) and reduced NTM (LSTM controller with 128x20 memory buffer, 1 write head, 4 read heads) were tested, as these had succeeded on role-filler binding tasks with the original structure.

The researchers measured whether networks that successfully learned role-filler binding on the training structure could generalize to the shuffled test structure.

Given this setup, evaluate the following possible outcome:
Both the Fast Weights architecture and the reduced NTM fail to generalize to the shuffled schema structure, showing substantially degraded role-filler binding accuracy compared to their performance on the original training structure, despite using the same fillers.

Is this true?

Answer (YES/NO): YES